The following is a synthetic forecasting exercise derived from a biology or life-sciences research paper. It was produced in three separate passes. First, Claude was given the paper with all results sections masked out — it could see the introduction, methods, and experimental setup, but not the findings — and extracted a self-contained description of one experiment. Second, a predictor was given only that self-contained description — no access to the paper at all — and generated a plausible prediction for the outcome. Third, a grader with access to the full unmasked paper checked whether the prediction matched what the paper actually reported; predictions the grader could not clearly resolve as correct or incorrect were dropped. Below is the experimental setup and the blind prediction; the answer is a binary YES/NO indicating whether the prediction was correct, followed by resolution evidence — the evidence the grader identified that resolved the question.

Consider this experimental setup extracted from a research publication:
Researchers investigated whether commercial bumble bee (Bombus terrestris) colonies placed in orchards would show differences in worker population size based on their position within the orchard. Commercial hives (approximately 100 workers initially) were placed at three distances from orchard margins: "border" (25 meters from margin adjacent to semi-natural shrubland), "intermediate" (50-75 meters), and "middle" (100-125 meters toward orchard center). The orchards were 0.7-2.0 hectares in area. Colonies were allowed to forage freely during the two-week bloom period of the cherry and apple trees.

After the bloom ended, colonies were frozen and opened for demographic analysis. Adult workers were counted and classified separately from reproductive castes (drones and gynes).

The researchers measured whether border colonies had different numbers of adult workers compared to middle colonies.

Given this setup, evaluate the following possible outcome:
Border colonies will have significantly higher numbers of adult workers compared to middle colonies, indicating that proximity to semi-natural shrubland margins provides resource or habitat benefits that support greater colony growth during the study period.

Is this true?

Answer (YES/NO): NO